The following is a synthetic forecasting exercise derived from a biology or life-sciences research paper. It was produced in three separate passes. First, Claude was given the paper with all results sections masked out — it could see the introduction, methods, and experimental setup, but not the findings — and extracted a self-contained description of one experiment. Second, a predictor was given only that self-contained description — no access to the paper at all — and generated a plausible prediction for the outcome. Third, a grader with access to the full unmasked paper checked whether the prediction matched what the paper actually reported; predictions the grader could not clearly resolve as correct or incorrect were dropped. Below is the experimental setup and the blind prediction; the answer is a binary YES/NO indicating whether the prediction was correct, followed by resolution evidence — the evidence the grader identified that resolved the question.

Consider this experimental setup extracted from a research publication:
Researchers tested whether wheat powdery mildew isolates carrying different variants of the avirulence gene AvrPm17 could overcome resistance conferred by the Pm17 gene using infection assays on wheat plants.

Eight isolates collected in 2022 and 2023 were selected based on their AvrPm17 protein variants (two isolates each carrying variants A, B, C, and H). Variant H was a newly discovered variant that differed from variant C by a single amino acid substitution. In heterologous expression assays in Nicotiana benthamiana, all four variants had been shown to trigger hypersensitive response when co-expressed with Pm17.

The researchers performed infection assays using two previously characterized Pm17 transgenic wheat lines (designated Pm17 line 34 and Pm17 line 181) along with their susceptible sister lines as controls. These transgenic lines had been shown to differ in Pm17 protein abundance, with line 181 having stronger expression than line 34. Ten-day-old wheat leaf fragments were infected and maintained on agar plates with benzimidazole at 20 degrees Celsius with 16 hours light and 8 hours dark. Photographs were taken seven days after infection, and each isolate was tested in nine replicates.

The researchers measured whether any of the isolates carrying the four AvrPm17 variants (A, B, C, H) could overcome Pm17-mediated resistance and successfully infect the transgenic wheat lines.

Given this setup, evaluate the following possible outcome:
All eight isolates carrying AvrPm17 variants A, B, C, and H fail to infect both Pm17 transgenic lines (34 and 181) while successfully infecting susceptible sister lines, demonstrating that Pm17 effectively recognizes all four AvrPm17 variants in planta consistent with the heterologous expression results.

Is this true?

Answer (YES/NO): NO